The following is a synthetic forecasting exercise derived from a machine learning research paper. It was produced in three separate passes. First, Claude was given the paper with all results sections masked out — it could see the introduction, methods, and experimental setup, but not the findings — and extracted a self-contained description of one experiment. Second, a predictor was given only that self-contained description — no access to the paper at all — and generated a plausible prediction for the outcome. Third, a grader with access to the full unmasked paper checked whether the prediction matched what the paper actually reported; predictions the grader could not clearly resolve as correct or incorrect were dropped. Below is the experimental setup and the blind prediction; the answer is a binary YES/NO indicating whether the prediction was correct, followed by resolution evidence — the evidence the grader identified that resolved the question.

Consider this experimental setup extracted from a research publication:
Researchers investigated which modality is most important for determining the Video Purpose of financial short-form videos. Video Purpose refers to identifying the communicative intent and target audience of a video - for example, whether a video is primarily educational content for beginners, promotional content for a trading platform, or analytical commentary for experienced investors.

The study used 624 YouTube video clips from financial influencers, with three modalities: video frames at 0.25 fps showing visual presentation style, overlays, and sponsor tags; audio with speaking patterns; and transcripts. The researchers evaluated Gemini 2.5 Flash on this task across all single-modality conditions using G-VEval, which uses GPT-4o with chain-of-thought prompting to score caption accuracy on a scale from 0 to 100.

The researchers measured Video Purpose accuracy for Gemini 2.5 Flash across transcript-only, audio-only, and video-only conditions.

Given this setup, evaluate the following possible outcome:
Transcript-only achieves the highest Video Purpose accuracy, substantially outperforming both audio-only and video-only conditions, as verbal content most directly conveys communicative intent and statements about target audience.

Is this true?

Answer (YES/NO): NO